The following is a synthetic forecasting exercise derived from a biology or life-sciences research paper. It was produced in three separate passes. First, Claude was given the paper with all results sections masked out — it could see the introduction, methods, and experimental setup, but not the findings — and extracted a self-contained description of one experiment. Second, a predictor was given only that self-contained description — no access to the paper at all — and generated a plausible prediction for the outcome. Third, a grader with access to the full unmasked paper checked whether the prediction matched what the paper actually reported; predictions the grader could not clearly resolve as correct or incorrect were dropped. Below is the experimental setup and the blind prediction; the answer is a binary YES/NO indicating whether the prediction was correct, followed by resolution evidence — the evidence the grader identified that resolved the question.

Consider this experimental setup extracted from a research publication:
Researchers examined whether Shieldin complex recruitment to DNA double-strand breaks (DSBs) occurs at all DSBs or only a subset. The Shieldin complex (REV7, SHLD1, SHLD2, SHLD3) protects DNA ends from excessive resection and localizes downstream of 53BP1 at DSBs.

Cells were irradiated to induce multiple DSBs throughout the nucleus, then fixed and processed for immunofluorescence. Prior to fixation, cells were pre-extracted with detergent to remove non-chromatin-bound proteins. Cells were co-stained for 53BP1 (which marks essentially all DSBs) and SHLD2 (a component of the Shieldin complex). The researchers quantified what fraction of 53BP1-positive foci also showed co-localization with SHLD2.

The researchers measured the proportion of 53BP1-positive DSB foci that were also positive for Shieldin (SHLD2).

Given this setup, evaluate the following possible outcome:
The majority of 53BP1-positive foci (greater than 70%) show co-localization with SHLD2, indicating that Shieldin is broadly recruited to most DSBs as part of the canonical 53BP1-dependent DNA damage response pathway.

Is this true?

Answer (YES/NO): NO